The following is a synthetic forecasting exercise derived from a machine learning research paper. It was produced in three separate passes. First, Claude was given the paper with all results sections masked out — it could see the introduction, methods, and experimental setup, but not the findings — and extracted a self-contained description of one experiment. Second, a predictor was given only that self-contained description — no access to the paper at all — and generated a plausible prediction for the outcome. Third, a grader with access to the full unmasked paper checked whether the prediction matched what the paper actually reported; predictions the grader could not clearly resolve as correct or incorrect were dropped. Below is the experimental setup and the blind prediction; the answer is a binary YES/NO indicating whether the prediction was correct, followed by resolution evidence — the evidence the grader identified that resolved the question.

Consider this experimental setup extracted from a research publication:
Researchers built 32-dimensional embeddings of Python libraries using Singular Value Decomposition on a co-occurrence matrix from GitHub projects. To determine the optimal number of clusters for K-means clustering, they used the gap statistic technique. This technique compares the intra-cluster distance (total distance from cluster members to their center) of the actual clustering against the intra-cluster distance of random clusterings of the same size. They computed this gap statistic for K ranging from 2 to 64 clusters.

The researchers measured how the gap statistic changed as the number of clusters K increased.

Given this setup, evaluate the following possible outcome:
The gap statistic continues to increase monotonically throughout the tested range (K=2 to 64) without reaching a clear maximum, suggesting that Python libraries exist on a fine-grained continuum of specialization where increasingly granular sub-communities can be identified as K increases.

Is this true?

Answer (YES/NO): NO